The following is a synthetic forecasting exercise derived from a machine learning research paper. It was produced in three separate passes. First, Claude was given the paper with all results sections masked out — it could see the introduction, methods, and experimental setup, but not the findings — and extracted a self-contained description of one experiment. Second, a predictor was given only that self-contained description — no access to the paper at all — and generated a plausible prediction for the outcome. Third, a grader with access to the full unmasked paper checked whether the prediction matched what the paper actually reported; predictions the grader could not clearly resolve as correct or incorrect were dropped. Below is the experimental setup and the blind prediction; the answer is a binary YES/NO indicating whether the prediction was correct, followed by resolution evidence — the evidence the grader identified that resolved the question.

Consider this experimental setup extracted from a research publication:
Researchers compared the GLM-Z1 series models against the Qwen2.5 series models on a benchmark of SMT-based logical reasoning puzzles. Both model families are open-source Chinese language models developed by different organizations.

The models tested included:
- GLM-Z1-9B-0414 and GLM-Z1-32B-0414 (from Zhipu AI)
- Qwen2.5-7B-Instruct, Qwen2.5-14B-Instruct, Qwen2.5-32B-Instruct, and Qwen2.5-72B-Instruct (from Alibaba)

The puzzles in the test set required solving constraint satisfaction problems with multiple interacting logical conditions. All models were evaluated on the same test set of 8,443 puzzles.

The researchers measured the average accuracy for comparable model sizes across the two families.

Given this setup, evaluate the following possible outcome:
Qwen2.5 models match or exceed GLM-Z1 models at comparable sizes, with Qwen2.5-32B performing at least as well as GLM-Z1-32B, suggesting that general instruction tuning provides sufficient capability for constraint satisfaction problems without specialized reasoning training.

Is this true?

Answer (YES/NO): NO